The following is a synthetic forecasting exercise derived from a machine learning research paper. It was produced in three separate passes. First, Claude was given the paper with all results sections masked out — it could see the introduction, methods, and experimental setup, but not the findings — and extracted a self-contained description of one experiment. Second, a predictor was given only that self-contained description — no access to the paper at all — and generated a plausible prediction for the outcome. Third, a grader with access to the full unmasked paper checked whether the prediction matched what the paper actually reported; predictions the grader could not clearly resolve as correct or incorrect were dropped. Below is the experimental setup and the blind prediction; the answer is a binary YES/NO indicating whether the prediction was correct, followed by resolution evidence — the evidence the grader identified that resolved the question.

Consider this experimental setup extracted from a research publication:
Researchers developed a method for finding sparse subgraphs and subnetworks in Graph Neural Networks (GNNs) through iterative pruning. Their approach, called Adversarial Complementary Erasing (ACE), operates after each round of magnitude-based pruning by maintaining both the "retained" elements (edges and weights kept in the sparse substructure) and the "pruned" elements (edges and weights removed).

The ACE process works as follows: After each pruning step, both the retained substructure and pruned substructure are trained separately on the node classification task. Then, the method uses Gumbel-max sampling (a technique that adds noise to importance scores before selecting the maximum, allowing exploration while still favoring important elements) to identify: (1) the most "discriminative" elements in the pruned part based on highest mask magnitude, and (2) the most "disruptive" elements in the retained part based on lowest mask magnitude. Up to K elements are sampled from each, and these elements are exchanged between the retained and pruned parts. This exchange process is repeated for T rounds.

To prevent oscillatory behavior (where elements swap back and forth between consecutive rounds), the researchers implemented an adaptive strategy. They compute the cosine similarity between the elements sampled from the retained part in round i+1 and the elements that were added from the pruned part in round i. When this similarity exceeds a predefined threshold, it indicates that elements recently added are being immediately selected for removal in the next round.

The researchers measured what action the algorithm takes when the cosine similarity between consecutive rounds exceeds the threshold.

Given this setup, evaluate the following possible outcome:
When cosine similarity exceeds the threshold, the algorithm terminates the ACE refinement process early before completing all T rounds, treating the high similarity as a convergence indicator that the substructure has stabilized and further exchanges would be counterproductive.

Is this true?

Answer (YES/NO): NO